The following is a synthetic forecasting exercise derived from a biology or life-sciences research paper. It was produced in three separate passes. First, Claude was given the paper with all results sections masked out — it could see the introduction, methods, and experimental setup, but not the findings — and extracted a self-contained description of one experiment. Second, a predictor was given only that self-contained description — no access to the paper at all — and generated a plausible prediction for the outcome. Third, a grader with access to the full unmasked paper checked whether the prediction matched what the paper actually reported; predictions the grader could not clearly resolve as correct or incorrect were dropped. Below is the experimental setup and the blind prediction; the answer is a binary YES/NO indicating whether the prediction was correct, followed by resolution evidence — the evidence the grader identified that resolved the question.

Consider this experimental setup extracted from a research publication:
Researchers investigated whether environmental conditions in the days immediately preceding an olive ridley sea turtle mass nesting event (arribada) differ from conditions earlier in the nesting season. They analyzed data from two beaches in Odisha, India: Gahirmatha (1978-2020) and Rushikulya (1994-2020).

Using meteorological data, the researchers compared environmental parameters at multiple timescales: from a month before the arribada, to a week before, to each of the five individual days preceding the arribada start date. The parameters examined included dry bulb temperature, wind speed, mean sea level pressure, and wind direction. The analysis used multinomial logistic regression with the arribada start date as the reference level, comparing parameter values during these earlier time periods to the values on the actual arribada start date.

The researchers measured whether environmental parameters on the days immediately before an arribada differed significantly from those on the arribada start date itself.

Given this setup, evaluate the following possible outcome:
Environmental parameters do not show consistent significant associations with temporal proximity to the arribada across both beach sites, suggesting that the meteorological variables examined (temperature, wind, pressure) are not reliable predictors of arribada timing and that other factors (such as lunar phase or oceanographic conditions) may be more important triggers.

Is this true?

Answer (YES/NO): NO